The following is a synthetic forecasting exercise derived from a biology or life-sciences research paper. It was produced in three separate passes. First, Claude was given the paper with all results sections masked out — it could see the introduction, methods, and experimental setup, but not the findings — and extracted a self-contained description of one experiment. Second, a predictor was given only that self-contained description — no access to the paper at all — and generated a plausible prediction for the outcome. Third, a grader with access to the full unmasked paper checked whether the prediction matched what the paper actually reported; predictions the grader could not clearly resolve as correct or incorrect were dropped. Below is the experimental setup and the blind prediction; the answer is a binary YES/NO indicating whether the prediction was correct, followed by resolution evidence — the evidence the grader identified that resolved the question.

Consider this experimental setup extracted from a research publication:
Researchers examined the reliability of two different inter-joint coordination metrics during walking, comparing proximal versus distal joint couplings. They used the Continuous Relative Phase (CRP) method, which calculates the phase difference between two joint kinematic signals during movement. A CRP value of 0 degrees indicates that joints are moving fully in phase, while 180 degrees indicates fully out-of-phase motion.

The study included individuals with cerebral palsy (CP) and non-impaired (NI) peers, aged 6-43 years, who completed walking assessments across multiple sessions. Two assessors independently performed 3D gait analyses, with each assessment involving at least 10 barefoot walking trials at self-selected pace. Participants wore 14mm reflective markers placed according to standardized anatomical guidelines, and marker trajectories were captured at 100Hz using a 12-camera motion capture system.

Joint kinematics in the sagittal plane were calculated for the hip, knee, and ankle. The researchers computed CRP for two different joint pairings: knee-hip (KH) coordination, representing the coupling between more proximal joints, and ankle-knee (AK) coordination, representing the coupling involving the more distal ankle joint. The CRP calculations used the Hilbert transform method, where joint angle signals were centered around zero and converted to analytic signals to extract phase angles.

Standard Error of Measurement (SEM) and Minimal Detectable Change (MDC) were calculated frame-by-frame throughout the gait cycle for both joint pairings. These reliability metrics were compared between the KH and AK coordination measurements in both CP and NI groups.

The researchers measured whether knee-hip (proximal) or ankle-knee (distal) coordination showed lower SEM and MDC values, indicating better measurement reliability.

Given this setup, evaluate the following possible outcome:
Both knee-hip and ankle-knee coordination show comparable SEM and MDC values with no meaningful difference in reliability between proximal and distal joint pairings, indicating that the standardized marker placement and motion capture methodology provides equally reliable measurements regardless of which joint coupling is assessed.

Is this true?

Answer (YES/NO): NO